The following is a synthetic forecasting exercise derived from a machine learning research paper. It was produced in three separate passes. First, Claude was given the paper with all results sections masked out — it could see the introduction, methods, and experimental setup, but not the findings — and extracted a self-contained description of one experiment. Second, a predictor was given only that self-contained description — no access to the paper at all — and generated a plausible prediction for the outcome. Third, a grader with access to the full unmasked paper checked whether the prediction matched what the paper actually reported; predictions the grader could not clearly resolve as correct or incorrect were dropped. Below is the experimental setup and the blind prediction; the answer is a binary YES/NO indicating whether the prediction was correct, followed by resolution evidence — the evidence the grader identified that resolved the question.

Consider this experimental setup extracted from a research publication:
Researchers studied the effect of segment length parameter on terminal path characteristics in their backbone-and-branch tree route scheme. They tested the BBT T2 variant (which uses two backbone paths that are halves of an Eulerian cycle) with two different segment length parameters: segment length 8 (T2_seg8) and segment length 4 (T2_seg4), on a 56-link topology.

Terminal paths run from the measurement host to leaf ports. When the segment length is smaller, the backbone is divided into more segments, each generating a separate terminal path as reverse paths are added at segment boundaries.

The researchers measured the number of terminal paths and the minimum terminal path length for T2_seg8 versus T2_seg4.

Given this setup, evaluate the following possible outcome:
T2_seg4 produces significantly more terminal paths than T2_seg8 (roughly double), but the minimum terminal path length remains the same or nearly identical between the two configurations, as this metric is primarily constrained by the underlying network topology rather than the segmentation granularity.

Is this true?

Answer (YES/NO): NO